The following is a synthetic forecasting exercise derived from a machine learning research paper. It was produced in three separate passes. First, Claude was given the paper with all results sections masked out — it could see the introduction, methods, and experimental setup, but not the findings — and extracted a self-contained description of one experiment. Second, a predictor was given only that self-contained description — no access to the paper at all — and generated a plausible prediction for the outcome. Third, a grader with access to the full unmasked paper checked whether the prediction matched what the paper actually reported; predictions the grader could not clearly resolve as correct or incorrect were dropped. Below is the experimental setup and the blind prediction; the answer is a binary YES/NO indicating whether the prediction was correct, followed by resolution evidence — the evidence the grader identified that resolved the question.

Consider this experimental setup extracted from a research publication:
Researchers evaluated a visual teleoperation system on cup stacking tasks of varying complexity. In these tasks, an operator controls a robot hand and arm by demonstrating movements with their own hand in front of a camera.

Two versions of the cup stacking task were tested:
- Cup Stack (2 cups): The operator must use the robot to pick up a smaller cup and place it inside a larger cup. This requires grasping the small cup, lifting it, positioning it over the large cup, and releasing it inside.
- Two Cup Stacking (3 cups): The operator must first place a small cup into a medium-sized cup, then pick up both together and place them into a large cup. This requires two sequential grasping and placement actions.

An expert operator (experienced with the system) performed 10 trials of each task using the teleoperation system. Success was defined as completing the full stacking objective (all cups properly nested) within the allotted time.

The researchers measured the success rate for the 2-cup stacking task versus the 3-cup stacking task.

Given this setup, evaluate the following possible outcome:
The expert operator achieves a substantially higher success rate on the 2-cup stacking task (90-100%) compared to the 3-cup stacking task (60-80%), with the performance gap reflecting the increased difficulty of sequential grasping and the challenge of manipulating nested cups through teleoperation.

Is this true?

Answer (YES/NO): NO